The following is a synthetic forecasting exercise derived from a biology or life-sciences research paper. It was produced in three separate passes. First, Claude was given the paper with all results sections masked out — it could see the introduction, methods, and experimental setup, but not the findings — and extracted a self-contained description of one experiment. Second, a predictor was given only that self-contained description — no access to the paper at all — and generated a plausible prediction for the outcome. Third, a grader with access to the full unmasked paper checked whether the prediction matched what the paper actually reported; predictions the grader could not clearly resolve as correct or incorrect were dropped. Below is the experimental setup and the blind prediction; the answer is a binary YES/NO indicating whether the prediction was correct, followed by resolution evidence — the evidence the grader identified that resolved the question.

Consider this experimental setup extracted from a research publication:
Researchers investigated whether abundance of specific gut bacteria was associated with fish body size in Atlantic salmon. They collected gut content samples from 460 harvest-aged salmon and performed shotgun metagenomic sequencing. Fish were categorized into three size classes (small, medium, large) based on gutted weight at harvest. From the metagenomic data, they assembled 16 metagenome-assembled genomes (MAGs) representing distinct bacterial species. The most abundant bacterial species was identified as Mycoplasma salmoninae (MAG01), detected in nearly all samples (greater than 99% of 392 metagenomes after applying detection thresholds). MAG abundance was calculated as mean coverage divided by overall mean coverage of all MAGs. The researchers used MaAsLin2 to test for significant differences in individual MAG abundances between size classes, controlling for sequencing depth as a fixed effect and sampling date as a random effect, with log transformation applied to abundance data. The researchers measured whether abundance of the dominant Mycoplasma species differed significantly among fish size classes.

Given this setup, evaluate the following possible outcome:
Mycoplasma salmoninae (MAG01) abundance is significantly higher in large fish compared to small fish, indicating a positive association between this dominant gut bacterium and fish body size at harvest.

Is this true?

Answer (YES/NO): YES